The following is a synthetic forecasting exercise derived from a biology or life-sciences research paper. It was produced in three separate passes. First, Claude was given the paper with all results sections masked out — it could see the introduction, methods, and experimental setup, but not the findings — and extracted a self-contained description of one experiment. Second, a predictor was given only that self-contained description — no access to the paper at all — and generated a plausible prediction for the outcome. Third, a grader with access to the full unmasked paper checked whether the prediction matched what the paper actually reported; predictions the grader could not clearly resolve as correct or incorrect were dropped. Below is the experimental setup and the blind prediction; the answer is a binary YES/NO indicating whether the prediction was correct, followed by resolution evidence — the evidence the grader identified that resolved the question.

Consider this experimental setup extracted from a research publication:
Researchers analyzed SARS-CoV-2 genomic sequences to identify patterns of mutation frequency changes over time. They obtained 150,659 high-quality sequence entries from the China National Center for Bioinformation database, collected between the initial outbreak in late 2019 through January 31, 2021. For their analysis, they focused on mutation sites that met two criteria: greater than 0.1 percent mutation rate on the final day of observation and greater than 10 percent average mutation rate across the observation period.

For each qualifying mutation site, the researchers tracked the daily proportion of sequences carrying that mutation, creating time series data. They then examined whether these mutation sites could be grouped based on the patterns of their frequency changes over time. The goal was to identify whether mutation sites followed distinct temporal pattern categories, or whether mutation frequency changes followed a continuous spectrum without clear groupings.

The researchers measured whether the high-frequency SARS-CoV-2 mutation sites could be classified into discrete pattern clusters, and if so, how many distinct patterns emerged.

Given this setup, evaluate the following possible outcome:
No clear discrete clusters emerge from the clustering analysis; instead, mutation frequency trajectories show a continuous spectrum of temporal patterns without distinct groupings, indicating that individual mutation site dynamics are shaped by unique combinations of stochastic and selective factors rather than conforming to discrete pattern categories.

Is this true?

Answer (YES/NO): NO